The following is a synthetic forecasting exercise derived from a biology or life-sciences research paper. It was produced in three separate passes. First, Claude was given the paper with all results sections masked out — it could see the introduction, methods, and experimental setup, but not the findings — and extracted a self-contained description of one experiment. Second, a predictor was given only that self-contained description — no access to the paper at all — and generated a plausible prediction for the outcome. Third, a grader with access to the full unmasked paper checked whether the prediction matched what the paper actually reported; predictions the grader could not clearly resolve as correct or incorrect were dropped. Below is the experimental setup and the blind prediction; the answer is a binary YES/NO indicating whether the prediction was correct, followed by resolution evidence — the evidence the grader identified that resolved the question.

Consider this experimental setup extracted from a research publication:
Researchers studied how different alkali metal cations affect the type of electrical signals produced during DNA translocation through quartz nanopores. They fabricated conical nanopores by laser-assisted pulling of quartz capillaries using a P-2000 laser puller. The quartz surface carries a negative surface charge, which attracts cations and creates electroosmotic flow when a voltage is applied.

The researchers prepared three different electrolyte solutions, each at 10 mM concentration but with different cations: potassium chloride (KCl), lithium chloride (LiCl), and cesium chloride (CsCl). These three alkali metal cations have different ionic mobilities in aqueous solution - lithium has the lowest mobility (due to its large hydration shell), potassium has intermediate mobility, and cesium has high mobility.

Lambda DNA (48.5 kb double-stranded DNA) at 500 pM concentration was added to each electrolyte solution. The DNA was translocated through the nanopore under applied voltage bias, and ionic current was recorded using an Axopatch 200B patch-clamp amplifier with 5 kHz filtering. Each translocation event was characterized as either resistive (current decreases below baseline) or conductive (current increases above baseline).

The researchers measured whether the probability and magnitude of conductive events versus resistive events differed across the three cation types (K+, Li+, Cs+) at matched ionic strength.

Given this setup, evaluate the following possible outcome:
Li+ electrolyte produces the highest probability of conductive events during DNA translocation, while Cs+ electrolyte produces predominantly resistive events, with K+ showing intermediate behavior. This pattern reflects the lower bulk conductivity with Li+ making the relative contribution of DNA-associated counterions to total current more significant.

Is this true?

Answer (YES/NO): NO